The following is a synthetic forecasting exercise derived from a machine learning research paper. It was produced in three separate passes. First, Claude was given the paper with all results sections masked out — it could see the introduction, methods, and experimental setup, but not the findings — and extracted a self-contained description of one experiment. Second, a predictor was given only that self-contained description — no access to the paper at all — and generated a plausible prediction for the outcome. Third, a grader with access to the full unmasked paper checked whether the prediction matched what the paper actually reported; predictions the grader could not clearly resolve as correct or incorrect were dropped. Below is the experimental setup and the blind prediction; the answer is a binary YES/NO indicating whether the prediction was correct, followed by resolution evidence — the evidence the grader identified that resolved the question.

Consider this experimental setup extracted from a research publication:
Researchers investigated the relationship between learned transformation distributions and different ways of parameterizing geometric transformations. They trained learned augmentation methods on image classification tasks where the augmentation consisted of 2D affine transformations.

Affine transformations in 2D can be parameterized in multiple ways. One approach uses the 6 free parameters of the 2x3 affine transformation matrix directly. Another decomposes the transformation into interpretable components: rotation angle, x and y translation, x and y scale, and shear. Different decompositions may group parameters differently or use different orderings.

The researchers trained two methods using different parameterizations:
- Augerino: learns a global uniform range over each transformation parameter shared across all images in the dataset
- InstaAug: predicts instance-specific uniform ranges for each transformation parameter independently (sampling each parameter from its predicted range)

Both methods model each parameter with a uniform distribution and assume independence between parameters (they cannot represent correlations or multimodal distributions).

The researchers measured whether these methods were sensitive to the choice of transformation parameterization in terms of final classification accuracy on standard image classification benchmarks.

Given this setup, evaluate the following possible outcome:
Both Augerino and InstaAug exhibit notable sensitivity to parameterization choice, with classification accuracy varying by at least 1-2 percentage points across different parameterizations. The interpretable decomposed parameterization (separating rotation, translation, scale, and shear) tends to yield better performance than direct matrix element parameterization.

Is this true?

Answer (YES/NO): NO